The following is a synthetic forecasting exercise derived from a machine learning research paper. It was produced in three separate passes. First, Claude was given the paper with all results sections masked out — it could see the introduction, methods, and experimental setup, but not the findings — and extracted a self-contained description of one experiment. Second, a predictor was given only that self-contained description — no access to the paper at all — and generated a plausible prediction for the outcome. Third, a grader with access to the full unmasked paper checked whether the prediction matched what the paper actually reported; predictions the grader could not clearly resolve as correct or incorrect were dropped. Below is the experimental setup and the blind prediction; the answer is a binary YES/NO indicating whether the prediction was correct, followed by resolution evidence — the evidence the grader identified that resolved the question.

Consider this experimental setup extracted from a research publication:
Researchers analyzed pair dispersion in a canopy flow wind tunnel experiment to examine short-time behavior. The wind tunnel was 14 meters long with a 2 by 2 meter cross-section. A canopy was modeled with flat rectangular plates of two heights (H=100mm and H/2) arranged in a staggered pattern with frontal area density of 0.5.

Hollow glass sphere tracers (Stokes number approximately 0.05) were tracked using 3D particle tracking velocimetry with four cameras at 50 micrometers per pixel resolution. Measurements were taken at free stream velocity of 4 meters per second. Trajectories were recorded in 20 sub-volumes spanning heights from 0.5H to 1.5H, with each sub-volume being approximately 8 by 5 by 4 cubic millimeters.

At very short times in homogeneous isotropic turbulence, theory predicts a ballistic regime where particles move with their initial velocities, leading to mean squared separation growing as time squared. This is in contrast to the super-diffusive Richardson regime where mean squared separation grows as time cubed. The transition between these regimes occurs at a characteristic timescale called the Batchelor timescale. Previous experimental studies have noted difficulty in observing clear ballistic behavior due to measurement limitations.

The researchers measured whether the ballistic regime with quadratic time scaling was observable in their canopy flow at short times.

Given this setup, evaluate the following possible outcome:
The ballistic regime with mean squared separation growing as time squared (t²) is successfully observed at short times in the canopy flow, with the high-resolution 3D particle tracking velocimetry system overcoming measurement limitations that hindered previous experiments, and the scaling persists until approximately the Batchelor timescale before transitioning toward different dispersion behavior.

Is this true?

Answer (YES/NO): NO